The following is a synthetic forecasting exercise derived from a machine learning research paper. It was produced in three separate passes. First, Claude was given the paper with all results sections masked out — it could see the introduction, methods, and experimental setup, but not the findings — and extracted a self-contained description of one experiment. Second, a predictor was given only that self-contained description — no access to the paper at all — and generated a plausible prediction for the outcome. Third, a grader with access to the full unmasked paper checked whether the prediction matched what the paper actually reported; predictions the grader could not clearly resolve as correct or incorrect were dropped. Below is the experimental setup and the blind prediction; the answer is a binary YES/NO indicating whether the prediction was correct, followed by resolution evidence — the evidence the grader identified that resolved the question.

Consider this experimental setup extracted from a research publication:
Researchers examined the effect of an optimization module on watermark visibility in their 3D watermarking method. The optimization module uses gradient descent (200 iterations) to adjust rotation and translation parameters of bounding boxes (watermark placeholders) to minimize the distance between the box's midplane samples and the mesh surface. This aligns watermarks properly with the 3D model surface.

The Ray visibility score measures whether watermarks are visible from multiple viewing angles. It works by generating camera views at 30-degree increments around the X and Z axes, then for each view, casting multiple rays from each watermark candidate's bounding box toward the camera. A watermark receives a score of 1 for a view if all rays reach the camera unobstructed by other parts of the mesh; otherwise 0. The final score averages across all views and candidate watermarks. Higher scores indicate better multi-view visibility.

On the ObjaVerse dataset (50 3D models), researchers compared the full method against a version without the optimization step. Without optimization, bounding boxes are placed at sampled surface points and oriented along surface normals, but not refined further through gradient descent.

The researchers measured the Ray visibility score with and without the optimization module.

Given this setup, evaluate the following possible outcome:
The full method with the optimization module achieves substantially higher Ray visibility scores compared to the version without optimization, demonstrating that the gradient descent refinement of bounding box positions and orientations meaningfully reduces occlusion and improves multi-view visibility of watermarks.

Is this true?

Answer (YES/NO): YES